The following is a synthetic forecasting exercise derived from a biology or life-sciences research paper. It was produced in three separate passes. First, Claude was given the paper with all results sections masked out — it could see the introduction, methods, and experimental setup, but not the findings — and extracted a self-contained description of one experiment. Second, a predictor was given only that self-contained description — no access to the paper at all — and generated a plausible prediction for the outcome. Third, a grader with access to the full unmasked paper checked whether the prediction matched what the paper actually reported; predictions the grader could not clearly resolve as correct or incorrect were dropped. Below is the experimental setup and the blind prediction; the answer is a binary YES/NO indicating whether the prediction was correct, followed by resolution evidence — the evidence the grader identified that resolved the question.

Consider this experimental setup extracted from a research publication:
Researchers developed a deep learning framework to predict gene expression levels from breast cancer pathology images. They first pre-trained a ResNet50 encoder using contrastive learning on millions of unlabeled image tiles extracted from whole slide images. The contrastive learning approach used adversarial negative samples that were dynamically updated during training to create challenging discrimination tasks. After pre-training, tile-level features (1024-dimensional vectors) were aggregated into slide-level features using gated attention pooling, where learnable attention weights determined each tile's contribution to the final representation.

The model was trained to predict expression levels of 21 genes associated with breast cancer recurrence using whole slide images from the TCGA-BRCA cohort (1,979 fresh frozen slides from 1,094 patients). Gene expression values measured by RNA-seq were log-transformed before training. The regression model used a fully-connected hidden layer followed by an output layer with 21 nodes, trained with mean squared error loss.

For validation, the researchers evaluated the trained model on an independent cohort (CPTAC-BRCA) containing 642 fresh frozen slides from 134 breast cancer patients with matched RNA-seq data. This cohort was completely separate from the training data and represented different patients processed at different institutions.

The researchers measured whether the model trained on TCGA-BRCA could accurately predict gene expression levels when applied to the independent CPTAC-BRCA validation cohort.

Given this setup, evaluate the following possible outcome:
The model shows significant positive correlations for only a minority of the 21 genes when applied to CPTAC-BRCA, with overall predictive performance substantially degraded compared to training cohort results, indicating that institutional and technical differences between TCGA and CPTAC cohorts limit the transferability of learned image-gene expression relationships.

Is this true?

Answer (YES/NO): NO